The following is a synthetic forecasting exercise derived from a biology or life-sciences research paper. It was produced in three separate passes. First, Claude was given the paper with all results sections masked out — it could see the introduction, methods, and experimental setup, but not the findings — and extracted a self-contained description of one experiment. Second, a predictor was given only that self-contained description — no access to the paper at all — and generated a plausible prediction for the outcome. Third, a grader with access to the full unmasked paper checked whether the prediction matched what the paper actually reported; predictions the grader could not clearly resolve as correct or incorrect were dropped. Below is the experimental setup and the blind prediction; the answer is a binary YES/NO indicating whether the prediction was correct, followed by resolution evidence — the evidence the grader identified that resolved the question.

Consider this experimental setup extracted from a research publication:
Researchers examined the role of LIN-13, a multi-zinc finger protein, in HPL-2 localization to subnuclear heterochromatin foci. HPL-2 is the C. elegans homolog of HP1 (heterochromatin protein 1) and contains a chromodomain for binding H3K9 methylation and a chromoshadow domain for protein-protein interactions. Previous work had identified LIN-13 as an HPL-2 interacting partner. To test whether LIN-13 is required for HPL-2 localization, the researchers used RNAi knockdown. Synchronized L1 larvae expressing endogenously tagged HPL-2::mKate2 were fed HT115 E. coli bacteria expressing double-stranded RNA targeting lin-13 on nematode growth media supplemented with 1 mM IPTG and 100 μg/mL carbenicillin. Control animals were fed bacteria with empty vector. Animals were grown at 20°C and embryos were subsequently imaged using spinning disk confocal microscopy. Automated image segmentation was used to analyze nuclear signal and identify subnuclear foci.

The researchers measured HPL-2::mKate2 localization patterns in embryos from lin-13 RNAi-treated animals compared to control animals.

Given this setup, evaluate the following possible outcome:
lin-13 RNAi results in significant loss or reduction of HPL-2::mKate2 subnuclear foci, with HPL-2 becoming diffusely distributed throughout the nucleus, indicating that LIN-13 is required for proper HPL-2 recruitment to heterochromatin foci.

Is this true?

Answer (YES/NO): YES